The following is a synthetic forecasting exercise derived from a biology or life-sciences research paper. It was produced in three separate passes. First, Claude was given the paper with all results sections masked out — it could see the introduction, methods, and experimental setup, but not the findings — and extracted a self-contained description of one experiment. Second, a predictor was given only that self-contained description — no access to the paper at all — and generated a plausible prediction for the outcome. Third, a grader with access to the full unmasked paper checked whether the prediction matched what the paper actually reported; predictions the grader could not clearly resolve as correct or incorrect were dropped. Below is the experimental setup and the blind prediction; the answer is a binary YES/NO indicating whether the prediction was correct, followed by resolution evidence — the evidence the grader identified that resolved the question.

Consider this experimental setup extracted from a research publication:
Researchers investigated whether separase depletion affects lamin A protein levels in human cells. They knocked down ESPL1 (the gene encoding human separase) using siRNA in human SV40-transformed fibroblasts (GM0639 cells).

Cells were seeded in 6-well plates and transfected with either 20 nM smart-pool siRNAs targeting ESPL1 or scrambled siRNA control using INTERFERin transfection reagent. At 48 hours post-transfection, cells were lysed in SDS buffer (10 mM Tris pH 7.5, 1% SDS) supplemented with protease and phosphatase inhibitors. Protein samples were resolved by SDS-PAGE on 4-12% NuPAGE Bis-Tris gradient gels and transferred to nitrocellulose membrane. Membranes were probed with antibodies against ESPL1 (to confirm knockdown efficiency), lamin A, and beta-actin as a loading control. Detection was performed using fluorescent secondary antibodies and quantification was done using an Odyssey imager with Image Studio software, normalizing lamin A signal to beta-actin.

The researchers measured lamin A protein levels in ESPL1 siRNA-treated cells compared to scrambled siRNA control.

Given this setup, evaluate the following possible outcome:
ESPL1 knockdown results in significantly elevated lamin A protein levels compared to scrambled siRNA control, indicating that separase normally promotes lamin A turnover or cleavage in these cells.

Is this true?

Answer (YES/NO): YES